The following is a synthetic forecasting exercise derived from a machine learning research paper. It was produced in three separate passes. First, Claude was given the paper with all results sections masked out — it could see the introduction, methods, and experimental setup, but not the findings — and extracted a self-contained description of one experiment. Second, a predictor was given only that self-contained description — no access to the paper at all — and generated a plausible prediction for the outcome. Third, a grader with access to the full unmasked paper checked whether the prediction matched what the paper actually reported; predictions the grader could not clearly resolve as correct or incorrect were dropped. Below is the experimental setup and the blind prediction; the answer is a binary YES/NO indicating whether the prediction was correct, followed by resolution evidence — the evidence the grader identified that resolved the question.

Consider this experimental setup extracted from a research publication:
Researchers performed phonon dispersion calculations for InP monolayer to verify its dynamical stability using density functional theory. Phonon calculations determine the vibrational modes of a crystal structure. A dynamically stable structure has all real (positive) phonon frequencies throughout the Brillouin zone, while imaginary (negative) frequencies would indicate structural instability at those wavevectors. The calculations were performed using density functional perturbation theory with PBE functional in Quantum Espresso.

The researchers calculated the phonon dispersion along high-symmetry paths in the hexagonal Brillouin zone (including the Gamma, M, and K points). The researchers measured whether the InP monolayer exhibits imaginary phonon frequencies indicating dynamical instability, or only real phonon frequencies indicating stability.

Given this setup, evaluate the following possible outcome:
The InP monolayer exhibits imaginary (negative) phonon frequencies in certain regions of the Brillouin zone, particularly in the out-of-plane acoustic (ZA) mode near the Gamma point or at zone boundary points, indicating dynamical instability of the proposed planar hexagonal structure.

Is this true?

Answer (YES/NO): NO